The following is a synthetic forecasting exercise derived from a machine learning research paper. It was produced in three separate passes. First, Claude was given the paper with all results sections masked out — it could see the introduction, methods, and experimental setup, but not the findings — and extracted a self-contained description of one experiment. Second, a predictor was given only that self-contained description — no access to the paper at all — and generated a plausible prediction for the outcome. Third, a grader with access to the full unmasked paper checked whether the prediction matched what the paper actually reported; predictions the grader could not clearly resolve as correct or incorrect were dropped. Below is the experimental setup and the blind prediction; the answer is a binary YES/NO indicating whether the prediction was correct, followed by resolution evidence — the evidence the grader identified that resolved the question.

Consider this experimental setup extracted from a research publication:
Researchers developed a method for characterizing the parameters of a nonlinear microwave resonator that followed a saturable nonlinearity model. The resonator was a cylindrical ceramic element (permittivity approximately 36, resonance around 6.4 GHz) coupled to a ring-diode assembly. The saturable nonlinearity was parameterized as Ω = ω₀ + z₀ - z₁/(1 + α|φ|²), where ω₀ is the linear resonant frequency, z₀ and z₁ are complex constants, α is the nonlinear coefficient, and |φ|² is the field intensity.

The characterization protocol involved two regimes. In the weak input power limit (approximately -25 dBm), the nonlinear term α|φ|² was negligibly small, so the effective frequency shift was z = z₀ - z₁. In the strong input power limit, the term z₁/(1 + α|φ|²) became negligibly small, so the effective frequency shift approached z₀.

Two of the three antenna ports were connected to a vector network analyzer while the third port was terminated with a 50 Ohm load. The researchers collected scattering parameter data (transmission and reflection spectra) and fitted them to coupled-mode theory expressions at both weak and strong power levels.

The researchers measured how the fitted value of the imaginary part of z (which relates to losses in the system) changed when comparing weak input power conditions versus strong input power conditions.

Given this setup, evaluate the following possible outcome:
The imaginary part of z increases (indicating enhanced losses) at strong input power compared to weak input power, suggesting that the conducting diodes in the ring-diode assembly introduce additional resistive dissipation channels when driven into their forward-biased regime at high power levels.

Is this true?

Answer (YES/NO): YES